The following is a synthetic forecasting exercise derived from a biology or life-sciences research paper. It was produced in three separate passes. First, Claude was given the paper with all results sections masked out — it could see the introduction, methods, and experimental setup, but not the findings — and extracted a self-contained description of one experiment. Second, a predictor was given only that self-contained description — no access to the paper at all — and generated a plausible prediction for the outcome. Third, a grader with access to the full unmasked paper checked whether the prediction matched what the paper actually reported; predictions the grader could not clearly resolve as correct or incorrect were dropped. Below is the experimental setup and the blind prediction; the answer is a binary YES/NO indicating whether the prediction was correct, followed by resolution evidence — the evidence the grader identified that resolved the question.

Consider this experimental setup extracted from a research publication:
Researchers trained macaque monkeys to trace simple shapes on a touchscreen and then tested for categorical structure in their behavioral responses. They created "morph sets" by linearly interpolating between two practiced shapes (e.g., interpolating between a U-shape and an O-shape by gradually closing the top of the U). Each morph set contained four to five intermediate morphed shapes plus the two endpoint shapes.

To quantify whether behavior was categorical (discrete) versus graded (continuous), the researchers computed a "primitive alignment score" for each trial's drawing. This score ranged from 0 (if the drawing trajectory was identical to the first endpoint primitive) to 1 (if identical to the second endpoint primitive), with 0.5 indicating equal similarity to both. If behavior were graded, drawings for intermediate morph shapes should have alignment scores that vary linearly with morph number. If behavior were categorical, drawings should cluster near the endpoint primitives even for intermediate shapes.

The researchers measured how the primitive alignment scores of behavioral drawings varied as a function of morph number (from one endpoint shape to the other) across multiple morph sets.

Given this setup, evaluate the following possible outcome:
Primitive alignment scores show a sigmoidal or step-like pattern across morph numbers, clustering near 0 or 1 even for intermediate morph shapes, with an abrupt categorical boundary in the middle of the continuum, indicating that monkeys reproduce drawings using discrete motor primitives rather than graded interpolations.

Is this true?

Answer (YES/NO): YES